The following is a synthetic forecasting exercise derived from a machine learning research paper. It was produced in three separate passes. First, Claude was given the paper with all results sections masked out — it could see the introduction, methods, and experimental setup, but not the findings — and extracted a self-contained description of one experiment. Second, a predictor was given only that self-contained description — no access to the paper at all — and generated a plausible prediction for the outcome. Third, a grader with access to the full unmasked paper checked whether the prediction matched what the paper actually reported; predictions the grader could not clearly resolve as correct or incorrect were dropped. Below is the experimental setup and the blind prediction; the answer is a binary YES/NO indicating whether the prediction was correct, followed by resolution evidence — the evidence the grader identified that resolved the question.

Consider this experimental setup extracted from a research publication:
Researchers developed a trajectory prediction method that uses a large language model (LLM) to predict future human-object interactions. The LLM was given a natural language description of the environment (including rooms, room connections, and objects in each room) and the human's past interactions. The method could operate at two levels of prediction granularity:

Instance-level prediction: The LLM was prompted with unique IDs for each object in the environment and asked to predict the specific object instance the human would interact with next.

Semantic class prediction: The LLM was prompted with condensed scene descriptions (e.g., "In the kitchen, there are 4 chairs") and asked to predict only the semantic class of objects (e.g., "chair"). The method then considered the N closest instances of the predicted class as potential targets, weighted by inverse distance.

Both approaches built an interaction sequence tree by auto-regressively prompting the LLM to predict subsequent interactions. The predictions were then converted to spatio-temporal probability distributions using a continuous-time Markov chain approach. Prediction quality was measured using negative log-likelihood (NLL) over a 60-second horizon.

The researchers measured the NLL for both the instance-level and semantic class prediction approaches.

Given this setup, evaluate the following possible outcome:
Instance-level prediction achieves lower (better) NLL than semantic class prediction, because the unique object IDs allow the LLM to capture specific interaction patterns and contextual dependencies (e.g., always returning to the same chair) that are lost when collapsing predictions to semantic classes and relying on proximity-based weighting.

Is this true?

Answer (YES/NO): NO